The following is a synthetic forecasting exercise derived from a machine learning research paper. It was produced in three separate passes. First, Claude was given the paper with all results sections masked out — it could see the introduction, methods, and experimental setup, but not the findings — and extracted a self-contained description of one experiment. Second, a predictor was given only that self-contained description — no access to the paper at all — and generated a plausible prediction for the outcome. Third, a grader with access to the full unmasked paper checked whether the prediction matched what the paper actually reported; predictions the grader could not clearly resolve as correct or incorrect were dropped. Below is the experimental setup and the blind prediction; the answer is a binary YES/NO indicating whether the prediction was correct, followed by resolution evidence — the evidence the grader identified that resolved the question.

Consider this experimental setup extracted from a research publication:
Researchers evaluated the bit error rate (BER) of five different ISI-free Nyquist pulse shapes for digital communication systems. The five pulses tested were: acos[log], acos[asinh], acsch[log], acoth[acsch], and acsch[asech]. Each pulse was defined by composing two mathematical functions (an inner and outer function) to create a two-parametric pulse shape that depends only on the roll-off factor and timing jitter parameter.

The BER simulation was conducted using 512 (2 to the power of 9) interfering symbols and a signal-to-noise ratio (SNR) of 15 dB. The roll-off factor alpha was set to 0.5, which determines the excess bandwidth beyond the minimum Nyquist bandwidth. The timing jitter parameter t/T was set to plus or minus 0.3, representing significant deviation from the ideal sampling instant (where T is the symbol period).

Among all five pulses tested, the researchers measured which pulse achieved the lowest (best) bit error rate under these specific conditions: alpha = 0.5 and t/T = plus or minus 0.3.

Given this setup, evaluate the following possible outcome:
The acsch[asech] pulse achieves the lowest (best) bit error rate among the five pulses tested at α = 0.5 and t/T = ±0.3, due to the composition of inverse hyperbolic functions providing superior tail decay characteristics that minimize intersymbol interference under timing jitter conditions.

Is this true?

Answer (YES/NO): NO